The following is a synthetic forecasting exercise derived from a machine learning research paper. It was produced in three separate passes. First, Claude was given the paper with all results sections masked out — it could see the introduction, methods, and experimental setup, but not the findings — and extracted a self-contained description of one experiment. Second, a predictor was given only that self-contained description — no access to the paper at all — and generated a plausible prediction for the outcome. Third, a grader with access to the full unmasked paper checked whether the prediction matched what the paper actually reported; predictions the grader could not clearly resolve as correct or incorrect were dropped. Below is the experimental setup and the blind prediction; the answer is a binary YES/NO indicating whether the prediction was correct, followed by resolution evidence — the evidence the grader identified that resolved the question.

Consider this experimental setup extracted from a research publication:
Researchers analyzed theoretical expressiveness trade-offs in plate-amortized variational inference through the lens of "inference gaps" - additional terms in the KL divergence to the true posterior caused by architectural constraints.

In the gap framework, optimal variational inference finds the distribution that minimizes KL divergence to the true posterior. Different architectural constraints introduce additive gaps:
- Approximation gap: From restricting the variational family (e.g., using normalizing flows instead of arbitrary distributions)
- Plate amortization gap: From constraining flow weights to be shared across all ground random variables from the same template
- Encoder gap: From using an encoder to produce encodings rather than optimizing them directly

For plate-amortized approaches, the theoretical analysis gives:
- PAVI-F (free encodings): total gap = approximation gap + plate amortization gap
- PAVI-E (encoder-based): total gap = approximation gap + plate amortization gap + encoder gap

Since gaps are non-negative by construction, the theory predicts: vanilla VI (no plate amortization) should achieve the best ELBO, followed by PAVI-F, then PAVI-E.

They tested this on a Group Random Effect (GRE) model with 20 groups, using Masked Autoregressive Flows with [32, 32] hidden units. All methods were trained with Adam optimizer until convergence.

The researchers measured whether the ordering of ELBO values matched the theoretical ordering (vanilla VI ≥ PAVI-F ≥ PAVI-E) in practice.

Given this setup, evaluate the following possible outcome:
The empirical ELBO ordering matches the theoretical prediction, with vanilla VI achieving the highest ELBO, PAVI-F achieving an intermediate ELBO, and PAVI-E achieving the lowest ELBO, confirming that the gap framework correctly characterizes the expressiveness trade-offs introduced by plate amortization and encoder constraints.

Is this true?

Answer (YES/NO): NO